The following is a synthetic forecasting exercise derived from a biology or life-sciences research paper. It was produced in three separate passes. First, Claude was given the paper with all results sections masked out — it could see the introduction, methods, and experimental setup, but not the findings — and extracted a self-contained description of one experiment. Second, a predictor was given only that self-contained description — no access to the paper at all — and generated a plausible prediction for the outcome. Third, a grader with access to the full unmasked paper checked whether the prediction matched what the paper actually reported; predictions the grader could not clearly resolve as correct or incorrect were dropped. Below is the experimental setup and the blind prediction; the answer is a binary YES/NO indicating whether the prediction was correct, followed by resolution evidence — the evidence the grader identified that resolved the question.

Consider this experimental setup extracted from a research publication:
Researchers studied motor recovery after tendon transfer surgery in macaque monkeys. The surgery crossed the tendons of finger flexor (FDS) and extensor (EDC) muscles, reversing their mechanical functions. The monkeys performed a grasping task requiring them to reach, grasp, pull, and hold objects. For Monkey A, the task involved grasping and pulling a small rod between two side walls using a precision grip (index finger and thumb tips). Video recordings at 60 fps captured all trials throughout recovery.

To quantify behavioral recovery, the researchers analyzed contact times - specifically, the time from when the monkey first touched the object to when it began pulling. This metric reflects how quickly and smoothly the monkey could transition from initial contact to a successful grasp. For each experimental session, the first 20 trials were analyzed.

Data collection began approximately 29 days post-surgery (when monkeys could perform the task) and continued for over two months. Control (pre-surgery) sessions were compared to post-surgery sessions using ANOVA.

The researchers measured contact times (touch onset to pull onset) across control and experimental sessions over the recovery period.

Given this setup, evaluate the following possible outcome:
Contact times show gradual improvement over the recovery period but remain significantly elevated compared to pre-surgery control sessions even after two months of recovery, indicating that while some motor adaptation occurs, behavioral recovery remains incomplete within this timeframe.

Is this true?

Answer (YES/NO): NO